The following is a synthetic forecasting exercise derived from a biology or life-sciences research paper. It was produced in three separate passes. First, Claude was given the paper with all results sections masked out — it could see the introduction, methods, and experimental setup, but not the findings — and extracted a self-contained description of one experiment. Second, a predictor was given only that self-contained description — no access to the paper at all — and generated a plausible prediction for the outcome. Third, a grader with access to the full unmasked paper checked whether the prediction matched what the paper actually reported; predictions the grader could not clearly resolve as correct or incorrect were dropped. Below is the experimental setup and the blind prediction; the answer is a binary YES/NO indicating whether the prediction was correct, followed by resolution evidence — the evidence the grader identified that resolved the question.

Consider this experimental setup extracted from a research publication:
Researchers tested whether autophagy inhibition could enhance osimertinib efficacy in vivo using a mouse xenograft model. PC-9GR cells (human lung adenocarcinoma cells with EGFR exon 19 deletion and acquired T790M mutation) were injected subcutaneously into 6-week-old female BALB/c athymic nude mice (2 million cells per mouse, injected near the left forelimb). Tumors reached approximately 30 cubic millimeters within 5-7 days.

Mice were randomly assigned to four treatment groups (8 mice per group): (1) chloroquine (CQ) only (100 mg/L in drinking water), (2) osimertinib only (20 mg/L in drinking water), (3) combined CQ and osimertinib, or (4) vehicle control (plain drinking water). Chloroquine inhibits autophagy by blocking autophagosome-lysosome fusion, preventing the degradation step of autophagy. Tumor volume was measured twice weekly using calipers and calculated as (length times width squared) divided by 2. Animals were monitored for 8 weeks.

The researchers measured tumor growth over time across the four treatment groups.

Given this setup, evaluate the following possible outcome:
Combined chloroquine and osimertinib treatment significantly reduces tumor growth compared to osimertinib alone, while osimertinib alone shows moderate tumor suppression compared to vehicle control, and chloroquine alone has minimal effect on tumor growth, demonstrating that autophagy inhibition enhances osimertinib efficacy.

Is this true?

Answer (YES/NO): YES